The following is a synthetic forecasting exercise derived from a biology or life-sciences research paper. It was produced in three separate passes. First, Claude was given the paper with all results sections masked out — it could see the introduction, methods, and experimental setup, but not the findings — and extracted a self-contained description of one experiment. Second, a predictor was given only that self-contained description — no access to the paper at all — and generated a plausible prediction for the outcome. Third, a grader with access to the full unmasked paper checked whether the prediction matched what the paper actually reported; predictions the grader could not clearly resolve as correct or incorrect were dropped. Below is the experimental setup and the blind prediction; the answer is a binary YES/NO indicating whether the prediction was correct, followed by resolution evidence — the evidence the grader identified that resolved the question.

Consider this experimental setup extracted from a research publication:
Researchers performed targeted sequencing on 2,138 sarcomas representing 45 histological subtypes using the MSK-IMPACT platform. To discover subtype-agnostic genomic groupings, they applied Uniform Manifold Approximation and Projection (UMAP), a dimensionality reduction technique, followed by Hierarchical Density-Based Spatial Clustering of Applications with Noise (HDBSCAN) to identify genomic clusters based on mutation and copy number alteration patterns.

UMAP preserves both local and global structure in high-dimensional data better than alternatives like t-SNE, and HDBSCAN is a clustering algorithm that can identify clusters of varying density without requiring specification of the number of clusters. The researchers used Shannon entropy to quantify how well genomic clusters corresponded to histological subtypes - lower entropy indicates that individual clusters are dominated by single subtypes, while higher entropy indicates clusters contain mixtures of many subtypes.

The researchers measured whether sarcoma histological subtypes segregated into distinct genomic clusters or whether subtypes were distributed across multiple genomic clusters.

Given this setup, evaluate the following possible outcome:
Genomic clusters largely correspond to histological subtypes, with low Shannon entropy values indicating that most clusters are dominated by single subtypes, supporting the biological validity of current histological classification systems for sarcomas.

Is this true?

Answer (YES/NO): NO